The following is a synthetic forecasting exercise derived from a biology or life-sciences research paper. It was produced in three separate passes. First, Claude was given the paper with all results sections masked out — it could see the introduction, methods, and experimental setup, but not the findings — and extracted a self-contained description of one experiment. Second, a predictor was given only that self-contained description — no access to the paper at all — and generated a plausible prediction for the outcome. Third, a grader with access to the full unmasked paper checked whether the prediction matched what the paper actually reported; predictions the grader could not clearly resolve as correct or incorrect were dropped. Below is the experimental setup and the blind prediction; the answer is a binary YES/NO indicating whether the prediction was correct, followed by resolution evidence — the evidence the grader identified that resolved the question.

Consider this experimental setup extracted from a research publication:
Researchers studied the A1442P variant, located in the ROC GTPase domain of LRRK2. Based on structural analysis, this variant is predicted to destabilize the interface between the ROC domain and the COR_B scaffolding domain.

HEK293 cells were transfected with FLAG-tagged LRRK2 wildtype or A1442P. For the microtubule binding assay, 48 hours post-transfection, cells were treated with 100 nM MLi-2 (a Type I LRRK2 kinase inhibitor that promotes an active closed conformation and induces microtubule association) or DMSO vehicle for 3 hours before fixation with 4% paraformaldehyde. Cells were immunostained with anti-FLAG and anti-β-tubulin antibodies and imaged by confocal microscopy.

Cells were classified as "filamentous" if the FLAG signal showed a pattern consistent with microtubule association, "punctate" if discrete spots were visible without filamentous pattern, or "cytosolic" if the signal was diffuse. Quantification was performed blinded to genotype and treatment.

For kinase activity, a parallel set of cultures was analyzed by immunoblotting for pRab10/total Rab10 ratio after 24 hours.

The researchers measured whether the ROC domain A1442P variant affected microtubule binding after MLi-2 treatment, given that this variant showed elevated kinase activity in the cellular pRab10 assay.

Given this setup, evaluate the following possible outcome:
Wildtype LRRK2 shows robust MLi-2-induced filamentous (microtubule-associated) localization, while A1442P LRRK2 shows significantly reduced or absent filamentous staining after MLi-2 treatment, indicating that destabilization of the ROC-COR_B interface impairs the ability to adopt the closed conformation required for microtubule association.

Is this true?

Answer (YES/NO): YES